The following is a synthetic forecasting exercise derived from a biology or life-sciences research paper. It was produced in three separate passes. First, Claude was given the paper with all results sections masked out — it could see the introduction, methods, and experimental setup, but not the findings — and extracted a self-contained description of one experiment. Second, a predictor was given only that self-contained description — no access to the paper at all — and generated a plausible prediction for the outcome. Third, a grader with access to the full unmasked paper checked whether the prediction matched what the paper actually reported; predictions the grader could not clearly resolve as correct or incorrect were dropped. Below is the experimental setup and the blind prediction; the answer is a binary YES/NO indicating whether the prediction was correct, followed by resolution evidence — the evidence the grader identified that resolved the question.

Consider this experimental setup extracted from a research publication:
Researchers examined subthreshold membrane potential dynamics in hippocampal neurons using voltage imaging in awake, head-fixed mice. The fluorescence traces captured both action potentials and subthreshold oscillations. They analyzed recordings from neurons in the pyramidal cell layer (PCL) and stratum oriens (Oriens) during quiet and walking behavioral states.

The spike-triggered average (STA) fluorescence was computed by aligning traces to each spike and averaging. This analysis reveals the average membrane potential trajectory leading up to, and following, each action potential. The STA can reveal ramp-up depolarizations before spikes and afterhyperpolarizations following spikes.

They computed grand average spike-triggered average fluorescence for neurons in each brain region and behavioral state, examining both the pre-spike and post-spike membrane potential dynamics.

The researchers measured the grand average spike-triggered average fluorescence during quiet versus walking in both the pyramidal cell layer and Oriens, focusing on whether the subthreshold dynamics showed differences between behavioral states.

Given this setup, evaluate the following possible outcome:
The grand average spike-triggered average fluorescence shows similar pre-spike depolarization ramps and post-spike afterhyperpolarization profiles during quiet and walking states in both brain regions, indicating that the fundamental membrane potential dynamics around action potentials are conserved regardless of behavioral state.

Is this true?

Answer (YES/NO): NO